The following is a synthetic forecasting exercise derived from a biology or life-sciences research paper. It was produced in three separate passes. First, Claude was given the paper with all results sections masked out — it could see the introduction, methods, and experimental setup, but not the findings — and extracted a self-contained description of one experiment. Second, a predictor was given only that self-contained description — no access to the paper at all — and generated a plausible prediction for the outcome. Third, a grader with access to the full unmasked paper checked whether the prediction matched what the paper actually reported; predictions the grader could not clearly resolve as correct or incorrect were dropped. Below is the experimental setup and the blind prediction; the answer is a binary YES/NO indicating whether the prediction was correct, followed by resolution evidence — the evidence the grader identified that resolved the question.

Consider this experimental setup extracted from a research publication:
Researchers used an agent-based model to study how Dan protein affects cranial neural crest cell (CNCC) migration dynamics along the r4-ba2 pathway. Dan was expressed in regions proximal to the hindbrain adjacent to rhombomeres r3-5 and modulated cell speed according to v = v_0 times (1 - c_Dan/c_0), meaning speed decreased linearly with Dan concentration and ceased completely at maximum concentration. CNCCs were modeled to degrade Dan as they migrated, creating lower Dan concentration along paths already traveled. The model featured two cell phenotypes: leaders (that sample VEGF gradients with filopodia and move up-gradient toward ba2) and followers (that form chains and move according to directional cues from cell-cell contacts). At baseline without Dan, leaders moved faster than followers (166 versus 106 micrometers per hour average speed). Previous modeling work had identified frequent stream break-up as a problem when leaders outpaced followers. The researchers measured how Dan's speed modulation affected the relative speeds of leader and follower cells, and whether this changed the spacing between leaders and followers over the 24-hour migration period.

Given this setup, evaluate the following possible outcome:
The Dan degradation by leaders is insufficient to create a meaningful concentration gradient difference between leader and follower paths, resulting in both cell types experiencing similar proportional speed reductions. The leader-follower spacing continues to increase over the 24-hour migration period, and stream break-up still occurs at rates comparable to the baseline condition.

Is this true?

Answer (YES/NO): NO